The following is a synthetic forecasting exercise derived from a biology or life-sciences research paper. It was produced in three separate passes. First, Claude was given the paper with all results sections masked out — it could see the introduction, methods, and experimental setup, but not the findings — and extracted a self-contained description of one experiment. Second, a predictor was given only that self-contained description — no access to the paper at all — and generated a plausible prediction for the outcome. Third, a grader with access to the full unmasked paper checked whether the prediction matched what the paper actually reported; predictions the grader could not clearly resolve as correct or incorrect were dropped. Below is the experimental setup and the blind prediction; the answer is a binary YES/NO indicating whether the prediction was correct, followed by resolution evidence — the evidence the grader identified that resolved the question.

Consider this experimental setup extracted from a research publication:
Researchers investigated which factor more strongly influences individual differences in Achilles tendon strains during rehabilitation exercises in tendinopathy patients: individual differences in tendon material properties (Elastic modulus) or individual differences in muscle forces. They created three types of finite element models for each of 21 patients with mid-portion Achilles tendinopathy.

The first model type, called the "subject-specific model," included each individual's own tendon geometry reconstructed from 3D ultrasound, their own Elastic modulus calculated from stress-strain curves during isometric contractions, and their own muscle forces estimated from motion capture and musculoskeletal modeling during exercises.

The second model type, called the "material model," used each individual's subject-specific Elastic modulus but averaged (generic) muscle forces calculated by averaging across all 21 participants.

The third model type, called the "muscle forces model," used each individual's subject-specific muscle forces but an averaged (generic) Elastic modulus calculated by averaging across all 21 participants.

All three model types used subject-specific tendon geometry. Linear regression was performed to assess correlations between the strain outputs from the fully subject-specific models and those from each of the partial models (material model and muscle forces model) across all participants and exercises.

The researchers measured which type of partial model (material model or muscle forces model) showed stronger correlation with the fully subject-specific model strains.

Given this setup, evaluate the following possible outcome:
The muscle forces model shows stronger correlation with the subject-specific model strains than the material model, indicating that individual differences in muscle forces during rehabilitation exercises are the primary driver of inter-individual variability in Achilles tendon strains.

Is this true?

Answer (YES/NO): YES